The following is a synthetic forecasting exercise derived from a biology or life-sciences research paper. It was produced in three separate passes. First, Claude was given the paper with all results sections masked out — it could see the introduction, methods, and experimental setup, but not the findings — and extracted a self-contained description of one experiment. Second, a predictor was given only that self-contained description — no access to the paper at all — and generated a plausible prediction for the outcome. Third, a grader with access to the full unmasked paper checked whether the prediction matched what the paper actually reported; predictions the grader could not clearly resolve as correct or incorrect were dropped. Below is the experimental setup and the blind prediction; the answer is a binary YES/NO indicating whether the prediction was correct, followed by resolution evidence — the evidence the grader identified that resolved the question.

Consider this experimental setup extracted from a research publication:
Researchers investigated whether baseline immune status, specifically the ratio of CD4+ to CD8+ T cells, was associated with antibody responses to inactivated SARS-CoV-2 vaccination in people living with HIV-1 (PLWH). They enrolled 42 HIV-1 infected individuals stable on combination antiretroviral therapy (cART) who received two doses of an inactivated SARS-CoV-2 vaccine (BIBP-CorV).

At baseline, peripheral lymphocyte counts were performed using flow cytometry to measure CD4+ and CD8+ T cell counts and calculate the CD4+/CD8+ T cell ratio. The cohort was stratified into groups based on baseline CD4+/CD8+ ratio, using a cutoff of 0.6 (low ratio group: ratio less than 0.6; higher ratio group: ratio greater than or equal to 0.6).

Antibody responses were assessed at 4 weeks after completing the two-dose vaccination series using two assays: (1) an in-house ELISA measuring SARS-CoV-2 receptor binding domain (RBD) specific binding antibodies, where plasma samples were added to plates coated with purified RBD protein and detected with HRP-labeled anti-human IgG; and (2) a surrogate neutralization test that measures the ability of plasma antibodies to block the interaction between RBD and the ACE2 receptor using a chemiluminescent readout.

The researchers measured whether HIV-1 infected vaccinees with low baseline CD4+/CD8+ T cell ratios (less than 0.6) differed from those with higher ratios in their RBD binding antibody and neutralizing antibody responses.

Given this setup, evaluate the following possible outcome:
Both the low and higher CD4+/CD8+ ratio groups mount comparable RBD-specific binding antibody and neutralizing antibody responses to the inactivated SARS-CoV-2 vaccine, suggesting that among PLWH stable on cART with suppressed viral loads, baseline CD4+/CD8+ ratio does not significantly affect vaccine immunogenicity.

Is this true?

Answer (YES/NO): NO